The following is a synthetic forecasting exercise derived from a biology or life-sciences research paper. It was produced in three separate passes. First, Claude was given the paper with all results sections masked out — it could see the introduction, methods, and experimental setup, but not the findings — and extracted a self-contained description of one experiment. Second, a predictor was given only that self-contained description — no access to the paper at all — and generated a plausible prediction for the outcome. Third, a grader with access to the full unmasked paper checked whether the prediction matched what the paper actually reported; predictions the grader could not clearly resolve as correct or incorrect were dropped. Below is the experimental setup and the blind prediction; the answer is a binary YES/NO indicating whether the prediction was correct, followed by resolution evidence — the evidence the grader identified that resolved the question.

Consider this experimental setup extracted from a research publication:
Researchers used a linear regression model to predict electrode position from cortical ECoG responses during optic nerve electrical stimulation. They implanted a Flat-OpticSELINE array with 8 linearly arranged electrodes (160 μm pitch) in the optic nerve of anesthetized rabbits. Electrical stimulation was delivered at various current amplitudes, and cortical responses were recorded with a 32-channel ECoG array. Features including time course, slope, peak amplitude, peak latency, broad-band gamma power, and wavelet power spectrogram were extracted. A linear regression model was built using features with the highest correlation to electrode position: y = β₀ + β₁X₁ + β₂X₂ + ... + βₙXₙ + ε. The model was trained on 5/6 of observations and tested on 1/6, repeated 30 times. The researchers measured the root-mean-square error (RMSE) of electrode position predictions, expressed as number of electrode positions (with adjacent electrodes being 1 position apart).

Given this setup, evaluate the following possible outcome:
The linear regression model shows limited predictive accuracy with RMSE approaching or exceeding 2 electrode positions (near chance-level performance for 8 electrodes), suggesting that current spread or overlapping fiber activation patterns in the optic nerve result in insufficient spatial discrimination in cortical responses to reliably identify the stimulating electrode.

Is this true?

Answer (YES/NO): NO